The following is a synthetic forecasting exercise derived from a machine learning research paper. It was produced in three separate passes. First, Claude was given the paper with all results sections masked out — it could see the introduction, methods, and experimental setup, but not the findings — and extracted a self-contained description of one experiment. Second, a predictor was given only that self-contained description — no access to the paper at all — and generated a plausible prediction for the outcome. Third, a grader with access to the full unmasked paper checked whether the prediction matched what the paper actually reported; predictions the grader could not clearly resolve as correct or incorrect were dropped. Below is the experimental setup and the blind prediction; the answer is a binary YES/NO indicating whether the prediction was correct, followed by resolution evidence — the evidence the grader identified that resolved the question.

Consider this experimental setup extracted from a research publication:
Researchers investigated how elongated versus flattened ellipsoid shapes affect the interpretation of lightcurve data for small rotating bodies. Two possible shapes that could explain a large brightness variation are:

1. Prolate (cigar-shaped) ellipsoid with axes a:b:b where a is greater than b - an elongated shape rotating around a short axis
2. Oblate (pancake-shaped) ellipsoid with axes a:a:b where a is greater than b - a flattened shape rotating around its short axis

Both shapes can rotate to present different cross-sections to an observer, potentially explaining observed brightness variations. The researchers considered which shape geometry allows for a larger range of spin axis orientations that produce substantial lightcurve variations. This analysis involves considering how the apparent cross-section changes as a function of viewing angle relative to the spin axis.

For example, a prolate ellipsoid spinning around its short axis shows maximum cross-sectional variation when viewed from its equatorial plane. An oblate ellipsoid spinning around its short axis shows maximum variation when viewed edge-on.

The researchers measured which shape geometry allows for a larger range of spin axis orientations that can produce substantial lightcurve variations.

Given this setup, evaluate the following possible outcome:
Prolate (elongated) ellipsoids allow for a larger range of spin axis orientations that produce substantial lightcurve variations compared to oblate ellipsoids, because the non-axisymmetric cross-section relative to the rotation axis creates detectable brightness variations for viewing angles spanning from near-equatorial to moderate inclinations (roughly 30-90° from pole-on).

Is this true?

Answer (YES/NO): YES